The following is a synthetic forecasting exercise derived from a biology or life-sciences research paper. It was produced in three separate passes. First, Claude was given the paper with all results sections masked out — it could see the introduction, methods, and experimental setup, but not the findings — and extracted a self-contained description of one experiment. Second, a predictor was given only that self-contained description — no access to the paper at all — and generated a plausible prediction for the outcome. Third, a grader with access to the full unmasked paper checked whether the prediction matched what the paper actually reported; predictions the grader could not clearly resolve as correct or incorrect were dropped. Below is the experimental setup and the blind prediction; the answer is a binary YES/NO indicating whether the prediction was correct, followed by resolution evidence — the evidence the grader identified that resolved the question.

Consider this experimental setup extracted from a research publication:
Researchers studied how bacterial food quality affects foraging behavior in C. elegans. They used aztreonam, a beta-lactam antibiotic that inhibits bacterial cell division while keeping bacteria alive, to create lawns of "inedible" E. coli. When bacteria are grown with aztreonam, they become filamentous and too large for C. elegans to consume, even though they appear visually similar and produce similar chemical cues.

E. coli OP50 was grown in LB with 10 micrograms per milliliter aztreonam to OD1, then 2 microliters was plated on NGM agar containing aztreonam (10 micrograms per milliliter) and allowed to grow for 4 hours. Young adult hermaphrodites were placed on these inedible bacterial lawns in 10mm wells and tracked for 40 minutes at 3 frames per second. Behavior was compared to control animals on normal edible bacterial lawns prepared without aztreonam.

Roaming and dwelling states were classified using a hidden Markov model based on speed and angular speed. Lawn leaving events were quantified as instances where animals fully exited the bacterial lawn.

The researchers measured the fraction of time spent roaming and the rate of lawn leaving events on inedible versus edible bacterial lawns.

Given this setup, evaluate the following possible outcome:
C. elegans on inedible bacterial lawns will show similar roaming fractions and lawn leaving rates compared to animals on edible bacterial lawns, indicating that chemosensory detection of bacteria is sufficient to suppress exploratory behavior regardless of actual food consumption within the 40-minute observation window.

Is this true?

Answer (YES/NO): NO